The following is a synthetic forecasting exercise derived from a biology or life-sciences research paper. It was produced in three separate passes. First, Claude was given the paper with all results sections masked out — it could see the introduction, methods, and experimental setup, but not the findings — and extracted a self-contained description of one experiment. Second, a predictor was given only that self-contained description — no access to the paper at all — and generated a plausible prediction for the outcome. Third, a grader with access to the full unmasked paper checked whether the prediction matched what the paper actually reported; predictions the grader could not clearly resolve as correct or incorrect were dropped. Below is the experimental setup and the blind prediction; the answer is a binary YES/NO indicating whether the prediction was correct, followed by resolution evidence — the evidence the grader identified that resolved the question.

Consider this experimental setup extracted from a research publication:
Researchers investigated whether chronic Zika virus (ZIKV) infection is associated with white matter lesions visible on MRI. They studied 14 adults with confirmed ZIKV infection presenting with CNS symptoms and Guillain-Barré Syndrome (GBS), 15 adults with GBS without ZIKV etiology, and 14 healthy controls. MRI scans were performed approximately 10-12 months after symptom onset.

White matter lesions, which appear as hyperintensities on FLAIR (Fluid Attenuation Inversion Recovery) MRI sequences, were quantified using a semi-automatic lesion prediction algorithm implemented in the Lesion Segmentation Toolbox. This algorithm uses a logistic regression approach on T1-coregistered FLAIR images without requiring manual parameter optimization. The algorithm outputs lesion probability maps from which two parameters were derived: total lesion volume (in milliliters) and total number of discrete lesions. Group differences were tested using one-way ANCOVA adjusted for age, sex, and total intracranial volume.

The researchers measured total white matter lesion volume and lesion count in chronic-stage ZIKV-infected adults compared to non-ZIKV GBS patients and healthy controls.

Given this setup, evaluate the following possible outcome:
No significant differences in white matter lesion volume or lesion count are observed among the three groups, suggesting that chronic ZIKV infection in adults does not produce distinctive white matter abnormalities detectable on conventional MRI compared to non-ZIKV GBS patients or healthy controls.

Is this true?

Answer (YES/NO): YES